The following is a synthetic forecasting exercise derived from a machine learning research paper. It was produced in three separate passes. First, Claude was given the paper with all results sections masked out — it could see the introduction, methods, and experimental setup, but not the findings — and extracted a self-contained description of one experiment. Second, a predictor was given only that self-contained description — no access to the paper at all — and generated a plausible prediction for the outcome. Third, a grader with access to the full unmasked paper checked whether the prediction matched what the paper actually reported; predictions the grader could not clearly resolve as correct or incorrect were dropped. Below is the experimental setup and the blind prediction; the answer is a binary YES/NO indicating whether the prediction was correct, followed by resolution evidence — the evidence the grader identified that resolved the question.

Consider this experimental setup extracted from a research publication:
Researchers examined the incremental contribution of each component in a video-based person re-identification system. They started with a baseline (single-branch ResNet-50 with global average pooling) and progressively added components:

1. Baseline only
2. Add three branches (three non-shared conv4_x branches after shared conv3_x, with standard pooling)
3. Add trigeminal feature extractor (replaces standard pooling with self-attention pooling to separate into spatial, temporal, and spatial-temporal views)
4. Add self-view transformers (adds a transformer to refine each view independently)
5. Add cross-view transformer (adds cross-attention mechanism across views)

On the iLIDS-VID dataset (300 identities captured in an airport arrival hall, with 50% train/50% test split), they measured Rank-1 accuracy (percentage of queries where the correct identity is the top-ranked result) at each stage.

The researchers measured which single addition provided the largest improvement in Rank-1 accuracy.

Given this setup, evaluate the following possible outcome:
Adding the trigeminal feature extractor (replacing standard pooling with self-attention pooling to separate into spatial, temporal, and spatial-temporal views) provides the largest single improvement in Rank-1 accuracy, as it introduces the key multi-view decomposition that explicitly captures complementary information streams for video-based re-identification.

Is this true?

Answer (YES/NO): NO